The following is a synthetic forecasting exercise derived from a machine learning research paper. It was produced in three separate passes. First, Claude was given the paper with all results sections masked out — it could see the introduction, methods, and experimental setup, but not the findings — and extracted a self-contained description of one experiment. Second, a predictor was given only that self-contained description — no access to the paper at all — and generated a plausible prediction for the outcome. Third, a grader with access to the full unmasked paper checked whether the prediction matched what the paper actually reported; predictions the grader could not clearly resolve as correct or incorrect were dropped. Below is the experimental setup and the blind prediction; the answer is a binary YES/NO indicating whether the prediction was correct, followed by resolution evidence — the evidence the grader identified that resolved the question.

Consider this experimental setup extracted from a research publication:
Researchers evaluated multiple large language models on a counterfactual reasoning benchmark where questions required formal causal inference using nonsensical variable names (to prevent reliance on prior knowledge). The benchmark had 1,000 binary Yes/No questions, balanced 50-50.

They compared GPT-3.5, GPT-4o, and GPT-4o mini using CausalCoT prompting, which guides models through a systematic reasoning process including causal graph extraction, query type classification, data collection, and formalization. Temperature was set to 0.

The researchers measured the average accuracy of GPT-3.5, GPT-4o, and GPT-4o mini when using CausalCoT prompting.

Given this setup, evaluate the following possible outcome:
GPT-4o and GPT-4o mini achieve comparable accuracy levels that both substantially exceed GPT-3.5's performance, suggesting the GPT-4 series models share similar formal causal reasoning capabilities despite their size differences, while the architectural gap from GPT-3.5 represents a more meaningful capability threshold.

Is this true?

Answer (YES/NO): NO